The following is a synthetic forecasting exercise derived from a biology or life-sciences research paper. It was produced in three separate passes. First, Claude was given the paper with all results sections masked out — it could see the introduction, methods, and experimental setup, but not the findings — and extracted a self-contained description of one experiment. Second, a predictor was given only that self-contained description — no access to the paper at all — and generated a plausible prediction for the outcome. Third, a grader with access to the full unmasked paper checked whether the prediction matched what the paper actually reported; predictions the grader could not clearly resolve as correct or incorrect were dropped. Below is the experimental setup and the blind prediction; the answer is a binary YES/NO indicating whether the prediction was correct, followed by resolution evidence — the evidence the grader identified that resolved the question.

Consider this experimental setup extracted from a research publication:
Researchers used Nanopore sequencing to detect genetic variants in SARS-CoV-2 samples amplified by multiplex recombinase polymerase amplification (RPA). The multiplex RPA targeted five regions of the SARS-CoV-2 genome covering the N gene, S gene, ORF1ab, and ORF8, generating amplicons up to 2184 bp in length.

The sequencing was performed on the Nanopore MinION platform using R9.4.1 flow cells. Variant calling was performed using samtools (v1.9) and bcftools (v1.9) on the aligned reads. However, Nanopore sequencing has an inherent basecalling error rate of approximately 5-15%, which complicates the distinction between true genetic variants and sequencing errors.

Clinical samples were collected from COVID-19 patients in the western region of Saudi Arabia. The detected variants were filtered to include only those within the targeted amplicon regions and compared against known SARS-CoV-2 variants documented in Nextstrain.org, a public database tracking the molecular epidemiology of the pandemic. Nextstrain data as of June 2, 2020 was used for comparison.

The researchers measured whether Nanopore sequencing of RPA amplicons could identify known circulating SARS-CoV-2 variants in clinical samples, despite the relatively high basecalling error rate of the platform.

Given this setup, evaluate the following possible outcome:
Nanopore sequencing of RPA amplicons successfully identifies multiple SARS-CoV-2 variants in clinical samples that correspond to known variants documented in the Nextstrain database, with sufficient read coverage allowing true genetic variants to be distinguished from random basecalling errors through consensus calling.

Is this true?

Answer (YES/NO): YES